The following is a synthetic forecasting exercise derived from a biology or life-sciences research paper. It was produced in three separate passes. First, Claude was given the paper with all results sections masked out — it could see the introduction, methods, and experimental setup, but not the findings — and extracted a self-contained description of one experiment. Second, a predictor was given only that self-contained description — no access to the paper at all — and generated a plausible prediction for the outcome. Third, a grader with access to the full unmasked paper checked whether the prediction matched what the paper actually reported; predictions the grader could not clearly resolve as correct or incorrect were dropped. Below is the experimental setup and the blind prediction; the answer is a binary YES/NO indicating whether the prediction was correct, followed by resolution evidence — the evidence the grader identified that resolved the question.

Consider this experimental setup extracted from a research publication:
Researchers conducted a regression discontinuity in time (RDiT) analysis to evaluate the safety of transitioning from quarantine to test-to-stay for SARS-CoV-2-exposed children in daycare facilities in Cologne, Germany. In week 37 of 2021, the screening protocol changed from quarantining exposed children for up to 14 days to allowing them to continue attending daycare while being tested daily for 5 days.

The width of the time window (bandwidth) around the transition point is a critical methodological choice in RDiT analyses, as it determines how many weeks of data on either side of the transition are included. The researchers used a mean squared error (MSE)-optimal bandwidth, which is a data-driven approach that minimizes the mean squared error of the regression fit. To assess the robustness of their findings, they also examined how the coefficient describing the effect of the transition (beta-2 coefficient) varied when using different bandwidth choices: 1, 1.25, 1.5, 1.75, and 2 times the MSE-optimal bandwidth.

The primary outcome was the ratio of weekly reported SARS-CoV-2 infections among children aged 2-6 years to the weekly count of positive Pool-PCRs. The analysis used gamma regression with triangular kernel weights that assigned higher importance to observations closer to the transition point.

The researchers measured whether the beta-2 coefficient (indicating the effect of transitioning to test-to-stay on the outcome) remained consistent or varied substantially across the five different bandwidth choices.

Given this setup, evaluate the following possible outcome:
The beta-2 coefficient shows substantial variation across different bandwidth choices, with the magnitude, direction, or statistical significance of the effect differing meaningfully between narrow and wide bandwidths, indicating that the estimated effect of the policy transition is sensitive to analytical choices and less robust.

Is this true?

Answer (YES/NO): NO